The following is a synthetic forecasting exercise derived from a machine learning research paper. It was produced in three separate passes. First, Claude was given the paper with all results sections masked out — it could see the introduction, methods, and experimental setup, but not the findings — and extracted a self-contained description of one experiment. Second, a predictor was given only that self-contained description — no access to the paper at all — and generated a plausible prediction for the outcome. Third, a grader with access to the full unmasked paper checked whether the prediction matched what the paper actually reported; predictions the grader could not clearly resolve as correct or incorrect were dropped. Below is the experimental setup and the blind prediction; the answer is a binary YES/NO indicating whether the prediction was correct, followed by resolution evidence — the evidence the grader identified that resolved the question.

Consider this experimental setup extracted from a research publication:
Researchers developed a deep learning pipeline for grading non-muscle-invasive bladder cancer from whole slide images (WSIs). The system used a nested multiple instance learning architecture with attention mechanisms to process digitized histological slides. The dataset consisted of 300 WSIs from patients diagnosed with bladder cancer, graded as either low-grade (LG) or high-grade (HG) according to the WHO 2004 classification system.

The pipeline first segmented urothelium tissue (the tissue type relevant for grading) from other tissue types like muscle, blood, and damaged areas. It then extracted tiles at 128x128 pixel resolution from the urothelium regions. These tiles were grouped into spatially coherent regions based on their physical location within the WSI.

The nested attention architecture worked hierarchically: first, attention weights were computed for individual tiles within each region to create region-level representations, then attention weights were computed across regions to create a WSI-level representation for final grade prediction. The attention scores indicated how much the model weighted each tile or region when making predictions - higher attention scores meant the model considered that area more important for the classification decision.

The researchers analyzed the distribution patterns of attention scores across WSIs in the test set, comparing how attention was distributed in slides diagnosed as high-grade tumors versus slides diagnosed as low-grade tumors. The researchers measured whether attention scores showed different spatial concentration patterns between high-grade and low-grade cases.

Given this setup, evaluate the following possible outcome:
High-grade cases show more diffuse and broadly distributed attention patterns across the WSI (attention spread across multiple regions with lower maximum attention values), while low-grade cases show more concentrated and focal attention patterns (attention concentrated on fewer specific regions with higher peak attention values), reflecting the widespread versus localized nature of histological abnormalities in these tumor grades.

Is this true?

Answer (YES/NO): NO